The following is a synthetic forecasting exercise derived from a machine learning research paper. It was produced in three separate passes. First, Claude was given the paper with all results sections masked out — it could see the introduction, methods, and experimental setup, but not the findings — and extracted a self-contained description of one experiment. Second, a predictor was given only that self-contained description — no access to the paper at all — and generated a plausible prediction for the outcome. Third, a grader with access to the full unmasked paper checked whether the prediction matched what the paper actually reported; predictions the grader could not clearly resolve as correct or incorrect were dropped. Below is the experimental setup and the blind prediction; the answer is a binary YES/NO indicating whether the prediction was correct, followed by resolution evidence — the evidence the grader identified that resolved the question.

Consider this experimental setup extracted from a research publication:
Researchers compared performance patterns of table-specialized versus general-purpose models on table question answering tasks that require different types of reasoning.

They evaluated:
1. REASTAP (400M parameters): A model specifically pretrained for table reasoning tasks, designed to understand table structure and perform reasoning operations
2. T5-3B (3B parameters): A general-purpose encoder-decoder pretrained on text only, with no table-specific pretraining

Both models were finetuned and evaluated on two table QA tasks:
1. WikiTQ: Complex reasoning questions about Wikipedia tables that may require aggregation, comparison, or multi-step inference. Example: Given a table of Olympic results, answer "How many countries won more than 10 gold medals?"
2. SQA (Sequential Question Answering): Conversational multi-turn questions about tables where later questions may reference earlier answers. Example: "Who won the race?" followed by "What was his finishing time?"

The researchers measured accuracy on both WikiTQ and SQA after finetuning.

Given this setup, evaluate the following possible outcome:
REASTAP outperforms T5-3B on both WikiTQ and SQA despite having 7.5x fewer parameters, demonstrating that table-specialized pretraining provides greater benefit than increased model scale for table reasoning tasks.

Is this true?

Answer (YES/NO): NO